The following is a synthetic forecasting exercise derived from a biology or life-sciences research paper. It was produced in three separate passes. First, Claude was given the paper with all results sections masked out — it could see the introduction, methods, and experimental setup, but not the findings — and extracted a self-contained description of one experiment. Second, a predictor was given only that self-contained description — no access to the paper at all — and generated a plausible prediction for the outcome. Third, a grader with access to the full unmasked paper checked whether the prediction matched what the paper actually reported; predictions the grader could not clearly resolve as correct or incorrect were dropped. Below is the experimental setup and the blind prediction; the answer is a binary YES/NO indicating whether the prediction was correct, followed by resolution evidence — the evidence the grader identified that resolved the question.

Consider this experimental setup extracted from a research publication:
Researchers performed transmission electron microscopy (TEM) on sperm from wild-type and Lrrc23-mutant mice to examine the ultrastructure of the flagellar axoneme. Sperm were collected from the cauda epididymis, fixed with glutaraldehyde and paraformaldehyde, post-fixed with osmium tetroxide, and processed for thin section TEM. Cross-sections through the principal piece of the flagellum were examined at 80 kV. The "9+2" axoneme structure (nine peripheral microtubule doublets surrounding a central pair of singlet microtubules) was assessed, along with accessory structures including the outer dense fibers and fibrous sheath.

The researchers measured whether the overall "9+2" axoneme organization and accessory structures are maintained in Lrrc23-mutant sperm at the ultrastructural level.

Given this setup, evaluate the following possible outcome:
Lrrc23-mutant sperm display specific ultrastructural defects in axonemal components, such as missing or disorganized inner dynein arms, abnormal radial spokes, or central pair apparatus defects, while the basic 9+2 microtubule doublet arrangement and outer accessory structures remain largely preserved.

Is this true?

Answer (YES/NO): NO